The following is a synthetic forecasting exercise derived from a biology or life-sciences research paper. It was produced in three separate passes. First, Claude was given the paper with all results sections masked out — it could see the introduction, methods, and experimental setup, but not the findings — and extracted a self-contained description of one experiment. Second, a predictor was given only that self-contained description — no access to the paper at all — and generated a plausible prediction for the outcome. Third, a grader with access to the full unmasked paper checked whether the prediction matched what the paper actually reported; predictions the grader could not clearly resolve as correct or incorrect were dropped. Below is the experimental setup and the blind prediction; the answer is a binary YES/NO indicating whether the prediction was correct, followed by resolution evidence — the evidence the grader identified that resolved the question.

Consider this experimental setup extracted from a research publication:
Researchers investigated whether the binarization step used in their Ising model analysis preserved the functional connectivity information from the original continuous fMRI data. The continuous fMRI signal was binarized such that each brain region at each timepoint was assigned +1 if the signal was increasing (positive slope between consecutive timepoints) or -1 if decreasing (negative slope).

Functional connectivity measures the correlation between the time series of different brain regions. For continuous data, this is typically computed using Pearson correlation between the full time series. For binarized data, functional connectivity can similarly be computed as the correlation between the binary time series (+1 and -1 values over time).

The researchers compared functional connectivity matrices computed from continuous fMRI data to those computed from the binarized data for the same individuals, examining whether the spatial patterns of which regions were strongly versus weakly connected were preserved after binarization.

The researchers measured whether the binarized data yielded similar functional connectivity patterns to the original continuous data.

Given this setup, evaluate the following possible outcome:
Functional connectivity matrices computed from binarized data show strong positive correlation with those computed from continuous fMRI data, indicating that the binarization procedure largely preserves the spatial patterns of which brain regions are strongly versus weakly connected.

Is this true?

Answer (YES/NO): YES